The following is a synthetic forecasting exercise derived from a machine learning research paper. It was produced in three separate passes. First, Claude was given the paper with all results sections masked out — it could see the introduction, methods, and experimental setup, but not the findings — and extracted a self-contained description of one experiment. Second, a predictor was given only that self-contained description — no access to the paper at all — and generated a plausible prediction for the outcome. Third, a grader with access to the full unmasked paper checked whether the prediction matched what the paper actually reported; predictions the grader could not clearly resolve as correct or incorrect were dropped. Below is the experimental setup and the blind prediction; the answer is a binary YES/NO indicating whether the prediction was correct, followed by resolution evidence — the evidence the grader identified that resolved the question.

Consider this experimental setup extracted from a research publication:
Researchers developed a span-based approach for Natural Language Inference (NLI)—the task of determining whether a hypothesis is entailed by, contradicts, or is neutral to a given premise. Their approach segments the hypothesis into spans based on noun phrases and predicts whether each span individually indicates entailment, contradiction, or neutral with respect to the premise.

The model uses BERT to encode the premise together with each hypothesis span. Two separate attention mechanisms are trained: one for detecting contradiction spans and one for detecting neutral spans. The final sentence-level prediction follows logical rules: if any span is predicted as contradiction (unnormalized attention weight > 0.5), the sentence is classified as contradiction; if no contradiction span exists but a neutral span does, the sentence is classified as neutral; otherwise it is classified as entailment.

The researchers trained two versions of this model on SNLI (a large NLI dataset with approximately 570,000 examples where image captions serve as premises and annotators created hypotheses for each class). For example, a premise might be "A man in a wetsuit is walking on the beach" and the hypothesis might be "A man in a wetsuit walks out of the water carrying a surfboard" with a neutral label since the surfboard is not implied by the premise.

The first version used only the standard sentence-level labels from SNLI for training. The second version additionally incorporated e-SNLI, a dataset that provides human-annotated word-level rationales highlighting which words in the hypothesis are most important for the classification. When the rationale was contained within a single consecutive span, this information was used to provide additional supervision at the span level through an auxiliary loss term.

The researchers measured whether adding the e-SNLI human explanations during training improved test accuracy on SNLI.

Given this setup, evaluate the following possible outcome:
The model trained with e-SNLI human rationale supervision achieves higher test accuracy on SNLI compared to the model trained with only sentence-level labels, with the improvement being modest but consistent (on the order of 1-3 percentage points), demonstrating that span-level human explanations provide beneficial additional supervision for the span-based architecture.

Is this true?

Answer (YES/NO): NO